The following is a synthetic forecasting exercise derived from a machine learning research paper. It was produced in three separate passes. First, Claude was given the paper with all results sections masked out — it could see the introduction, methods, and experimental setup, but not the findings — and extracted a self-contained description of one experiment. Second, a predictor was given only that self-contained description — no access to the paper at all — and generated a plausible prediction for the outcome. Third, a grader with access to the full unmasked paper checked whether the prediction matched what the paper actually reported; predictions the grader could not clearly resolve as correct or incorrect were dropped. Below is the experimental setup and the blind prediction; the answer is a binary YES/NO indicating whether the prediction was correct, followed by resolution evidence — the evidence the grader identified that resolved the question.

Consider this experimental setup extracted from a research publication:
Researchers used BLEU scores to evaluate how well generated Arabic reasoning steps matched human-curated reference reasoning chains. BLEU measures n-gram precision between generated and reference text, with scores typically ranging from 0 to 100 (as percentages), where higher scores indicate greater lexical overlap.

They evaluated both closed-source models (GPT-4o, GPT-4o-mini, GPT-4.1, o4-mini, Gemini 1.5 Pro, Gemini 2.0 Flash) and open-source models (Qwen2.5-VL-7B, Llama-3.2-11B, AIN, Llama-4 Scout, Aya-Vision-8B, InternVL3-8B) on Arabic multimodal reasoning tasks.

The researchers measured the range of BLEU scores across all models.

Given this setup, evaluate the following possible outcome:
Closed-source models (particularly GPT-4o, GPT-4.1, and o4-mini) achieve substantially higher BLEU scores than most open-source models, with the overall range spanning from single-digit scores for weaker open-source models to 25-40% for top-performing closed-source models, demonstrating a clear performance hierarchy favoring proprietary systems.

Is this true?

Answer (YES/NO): NO